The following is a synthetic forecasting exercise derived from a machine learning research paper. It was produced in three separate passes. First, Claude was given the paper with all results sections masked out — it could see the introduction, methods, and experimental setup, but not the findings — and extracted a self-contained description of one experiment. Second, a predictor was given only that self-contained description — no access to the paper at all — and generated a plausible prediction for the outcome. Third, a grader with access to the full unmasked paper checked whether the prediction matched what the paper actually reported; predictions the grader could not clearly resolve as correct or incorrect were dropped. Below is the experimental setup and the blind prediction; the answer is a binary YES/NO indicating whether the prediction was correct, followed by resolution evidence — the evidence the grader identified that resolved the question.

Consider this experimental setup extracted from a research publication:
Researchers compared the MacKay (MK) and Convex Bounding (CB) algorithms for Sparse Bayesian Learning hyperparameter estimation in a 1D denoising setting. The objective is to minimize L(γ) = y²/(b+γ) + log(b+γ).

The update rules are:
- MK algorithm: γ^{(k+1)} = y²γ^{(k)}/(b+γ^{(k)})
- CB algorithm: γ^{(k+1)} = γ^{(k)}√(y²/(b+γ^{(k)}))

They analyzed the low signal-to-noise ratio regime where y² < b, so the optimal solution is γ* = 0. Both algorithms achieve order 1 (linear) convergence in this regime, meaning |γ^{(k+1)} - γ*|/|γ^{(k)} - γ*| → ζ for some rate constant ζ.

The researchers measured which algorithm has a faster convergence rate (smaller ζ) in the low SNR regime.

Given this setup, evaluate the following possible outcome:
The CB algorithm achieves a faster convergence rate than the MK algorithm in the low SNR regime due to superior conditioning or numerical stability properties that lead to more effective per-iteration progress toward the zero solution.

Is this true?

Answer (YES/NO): NO